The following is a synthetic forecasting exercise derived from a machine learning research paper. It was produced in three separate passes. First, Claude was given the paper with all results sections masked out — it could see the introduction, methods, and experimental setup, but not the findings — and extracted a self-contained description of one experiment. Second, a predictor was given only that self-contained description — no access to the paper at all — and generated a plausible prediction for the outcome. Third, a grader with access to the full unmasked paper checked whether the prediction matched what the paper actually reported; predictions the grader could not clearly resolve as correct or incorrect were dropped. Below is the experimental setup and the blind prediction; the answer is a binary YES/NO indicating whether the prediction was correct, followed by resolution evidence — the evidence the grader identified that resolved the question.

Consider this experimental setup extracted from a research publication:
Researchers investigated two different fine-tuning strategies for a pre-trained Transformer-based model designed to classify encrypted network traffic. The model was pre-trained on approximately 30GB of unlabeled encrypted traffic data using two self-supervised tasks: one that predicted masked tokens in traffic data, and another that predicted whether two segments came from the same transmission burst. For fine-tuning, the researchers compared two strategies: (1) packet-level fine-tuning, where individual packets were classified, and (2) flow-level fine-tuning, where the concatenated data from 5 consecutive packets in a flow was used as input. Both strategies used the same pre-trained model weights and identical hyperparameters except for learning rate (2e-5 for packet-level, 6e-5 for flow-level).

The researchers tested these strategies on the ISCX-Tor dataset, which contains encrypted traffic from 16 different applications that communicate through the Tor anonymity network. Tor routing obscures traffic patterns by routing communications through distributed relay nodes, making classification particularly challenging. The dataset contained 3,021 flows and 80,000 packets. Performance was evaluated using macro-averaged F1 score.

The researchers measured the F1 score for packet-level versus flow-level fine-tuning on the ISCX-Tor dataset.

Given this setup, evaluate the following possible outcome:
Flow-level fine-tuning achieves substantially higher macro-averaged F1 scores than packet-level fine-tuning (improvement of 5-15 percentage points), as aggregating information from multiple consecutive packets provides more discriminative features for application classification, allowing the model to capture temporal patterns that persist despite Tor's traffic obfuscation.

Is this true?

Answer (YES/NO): NO